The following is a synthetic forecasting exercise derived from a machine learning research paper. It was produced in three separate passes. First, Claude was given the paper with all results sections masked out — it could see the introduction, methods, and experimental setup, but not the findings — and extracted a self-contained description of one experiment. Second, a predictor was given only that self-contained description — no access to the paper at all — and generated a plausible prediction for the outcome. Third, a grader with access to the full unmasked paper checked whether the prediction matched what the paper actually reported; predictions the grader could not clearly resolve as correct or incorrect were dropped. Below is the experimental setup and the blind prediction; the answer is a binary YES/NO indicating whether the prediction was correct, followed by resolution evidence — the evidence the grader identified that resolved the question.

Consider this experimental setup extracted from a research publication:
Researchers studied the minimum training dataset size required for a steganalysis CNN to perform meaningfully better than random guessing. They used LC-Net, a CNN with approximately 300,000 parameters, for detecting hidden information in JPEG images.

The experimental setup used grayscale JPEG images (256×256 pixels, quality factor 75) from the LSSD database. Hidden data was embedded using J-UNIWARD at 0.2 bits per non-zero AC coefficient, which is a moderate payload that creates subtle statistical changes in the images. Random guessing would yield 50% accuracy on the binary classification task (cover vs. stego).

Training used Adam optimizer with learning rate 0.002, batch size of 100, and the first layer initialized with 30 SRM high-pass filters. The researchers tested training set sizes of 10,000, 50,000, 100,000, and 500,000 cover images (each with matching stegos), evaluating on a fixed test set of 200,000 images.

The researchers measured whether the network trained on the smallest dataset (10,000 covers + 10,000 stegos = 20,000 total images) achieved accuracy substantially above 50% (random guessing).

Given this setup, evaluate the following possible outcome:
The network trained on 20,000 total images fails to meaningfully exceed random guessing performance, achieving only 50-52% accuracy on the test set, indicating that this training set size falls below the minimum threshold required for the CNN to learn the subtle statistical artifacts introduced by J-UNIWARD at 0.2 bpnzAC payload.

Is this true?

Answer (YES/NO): NO